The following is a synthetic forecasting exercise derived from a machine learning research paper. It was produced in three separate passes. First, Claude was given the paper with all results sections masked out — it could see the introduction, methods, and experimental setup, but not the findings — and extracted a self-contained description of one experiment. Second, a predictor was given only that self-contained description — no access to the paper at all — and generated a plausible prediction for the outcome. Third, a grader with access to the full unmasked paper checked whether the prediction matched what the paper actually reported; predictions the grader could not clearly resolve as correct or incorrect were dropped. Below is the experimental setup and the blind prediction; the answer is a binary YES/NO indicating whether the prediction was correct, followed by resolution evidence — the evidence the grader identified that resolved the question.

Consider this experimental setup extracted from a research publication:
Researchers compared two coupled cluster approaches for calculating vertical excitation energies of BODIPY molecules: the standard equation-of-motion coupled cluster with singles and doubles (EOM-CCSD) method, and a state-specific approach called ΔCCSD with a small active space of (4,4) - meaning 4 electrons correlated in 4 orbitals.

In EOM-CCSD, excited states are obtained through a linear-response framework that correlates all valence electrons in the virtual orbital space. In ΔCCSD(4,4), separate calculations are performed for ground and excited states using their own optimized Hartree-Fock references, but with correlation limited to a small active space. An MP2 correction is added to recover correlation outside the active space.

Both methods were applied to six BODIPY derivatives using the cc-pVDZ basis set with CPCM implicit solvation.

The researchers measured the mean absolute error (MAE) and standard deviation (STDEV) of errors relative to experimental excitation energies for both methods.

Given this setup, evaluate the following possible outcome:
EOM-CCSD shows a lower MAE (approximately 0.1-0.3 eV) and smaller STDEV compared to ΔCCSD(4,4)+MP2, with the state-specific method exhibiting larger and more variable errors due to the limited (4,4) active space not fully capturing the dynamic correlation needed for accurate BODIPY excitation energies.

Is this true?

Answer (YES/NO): NO